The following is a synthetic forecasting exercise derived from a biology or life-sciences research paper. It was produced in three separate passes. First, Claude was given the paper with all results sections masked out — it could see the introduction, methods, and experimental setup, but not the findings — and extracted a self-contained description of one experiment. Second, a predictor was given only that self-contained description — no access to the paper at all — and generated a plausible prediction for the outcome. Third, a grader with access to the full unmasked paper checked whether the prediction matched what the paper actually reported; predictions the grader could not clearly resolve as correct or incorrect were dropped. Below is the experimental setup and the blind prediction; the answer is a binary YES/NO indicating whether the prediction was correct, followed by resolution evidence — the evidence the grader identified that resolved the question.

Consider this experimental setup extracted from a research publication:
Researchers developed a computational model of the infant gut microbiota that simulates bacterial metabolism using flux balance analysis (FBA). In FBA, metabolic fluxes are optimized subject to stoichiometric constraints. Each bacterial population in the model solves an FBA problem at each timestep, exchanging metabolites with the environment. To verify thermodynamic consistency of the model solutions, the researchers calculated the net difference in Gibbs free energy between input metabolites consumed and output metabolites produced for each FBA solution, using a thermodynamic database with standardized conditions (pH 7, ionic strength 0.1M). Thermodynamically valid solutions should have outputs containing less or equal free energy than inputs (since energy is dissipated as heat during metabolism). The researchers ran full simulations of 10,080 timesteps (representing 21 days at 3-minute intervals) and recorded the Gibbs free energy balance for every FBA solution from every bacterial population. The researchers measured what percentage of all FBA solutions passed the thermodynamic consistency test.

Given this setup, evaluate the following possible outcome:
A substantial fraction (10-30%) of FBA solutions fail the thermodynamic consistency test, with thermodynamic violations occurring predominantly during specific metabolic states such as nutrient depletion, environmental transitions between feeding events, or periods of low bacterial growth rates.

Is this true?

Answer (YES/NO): NO